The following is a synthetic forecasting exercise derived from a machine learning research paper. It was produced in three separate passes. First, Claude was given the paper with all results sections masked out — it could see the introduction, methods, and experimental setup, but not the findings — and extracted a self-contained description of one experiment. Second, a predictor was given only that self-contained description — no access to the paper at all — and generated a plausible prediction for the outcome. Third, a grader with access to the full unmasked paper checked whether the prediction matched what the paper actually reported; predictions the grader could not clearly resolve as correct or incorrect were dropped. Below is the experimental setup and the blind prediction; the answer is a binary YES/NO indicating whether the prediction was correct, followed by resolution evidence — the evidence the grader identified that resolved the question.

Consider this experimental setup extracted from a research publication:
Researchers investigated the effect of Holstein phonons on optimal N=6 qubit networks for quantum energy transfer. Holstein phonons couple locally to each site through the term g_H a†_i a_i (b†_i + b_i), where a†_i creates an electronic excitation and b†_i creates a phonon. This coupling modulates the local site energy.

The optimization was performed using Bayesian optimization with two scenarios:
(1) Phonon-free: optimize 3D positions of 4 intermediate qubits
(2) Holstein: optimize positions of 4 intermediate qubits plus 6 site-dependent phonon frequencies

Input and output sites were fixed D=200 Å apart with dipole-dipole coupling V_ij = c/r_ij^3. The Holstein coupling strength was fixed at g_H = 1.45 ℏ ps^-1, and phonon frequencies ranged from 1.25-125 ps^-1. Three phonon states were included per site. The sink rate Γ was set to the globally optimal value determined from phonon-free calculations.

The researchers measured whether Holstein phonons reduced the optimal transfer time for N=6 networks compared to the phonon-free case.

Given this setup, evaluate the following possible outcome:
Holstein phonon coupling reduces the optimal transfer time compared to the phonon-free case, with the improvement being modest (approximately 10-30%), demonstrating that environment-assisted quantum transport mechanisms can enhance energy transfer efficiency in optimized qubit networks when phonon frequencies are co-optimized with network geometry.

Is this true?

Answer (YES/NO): NO